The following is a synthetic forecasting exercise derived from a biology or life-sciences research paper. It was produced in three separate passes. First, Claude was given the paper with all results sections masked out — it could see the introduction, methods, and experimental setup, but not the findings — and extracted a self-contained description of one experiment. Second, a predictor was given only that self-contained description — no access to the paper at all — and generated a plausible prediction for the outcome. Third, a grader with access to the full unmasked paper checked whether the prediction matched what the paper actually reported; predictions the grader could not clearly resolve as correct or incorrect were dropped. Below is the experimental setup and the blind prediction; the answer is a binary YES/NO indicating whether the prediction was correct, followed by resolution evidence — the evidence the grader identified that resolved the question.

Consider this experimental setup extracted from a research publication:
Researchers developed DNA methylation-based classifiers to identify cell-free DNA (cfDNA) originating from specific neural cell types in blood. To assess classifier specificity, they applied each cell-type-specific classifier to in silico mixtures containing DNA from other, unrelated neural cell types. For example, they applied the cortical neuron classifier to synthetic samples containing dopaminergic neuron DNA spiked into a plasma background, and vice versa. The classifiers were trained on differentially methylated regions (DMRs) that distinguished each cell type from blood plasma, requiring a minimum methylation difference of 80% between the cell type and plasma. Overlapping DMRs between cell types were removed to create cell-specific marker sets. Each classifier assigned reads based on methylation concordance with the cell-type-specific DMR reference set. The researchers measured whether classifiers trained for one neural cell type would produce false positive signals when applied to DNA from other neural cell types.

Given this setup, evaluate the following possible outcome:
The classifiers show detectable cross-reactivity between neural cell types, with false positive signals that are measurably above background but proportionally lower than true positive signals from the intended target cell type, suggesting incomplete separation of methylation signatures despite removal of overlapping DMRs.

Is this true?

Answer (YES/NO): NO